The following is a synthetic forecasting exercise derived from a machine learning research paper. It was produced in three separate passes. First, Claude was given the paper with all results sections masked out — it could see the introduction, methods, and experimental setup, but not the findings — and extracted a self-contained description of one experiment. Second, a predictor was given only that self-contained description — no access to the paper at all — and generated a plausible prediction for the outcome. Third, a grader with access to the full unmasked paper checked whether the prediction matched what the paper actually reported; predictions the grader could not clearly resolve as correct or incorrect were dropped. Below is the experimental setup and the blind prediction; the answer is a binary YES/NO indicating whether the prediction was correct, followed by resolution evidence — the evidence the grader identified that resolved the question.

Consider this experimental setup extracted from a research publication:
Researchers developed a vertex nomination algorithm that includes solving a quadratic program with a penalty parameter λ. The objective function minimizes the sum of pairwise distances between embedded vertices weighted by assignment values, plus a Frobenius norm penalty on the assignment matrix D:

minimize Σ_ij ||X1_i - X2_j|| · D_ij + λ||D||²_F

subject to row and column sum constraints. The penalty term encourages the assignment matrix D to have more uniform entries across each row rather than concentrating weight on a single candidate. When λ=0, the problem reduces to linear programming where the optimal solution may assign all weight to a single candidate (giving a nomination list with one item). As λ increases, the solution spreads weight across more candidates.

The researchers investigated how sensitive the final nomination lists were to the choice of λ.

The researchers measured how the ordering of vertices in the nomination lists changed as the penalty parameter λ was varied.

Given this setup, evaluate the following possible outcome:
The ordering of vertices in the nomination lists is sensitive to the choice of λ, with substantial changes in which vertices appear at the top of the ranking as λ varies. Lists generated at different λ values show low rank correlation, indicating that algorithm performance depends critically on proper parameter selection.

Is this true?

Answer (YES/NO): NO